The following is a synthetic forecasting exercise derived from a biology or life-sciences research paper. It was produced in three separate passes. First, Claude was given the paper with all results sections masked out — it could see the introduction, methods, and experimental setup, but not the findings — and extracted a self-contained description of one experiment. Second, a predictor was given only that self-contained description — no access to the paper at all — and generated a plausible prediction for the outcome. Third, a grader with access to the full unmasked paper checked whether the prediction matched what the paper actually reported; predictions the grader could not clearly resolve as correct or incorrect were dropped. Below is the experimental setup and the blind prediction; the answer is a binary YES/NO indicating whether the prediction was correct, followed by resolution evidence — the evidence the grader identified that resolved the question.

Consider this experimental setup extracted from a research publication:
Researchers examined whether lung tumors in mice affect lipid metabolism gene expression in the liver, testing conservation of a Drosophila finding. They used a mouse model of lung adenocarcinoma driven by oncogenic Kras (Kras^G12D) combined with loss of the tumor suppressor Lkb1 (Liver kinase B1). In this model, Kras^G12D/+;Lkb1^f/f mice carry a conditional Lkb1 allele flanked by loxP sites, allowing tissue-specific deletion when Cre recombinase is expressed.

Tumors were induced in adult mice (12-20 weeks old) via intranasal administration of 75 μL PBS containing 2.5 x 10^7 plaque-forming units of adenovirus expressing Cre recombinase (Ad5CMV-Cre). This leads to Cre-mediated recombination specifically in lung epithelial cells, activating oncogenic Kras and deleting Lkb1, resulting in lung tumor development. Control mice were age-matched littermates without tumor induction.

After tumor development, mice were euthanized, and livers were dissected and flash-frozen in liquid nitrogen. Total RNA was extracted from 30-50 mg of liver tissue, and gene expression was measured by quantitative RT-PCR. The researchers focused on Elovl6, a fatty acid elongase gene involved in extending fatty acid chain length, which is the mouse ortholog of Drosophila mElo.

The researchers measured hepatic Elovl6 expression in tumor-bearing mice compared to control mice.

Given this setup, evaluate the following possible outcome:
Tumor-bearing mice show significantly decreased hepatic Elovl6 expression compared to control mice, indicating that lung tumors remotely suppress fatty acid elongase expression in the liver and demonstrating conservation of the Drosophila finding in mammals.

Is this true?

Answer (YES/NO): NO